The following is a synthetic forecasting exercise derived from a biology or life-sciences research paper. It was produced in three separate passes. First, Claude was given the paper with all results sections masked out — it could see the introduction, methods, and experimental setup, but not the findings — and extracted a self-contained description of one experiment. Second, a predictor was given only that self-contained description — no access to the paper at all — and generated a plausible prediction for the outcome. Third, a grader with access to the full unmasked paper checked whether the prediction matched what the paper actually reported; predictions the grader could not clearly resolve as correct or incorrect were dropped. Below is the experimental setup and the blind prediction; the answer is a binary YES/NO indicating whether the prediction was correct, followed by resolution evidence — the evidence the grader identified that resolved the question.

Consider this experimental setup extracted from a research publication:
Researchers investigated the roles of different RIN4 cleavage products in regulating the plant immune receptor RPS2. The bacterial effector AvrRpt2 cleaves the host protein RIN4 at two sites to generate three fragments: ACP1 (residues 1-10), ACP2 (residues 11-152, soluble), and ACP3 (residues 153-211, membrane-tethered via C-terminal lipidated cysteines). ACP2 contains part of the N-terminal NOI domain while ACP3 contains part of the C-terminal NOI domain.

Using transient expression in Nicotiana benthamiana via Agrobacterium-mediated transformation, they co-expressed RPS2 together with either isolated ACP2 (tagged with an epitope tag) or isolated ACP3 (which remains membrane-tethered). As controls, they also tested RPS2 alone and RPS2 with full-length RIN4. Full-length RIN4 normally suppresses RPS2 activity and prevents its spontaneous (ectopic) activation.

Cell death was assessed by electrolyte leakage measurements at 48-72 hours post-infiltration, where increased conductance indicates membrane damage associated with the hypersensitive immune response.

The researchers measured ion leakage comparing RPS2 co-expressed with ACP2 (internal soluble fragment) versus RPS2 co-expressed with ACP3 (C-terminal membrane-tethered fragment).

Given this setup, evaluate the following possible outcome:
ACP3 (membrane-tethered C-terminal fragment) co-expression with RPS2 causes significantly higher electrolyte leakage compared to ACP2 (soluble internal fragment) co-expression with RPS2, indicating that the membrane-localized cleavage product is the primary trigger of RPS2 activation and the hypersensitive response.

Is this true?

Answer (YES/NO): NO